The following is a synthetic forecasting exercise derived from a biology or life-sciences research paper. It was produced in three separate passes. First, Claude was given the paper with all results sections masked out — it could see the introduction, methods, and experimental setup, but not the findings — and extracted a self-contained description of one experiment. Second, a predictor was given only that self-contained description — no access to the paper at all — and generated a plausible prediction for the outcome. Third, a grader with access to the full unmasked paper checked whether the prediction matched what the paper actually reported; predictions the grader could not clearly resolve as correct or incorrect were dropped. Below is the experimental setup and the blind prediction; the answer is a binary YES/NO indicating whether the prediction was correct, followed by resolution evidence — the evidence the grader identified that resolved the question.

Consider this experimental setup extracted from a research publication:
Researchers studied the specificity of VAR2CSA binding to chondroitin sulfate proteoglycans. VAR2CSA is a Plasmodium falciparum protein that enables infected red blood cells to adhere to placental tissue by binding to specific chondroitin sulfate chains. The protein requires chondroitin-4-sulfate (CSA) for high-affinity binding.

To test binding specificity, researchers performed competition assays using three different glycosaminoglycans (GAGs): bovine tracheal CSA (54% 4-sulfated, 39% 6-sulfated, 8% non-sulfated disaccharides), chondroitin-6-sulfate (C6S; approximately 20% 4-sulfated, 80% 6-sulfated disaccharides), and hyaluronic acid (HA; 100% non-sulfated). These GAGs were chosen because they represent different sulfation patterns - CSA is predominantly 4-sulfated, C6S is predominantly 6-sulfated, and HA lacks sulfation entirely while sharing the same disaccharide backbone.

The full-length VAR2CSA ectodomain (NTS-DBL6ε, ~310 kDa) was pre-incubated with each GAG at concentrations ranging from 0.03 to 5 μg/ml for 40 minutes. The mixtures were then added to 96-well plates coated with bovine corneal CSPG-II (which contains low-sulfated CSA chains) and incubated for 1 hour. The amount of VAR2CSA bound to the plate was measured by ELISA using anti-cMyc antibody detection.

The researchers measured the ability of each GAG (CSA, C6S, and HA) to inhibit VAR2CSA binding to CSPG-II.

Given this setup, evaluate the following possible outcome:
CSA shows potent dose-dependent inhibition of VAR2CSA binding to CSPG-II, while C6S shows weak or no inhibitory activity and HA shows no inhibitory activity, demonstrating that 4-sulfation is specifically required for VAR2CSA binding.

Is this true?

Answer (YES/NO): YES